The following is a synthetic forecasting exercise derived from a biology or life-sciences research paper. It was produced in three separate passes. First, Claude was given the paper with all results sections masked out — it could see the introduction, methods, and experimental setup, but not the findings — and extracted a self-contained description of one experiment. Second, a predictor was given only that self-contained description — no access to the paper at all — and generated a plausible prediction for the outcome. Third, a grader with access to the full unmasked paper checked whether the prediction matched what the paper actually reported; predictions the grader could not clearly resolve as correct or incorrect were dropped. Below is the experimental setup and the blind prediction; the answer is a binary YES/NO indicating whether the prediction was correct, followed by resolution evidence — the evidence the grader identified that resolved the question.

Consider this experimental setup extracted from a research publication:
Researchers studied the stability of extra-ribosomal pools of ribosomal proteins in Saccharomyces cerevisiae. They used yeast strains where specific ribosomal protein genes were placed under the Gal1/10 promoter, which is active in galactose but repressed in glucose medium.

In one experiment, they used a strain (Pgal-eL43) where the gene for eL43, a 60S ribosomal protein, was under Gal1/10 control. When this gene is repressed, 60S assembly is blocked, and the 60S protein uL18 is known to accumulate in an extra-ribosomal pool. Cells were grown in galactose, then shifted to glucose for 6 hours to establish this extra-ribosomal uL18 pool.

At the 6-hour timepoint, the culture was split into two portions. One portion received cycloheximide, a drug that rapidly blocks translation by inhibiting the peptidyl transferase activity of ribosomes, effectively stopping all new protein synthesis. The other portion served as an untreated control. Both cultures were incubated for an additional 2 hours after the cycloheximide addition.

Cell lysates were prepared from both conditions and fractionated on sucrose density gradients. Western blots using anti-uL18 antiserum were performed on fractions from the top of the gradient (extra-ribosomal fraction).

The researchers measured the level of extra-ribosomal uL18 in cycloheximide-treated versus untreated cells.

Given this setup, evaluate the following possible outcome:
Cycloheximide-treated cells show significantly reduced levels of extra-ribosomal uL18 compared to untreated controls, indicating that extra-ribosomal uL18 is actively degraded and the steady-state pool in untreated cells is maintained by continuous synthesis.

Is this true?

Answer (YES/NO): YES